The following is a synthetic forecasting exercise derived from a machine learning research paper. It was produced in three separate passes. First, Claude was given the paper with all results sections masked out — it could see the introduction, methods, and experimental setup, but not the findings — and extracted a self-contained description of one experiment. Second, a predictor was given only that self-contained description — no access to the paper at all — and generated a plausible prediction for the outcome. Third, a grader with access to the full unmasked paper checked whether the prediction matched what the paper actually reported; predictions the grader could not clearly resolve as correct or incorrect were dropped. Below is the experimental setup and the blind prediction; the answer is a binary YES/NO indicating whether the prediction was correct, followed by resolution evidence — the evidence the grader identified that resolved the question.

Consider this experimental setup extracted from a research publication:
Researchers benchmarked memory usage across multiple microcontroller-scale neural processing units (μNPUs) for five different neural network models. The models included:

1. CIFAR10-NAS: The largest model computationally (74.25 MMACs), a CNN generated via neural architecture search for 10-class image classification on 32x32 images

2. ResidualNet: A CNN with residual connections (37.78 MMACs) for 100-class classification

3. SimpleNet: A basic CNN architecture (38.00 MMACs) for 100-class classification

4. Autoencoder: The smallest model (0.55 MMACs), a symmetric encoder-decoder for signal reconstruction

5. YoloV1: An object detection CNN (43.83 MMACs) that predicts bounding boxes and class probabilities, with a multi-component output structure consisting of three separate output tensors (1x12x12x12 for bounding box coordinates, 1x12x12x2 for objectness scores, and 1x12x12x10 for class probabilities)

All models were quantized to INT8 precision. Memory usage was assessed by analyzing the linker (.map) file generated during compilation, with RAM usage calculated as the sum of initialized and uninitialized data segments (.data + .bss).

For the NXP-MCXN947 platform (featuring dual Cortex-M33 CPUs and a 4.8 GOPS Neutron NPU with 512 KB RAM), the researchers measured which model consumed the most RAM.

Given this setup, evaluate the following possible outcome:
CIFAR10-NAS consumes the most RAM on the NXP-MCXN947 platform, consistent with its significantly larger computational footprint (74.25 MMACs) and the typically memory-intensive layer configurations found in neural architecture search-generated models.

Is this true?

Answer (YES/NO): NO